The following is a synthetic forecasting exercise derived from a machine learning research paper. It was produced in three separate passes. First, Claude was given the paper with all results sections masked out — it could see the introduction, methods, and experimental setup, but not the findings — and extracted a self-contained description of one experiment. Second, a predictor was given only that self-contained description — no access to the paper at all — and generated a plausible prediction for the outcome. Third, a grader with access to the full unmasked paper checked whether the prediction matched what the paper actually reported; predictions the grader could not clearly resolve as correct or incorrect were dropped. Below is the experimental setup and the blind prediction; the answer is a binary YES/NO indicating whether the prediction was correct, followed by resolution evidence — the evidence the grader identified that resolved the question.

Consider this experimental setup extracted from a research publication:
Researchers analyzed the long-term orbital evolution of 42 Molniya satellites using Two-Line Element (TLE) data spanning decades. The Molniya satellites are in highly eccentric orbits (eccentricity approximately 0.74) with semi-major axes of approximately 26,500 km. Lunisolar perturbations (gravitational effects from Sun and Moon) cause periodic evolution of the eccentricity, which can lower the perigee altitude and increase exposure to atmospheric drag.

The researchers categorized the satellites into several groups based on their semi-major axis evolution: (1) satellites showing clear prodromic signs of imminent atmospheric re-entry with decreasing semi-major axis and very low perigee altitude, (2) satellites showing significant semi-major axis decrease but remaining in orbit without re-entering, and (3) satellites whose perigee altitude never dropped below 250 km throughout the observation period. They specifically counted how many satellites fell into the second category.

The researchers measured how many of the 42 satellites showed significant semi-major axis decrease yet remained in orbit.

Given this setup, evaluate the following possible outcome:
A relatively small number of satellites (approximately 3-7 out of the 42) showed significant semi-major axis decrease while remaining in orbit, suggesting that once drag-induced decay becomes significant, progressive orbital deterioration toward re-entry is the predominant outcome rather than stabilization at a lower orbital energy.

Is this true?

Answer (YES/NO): NO